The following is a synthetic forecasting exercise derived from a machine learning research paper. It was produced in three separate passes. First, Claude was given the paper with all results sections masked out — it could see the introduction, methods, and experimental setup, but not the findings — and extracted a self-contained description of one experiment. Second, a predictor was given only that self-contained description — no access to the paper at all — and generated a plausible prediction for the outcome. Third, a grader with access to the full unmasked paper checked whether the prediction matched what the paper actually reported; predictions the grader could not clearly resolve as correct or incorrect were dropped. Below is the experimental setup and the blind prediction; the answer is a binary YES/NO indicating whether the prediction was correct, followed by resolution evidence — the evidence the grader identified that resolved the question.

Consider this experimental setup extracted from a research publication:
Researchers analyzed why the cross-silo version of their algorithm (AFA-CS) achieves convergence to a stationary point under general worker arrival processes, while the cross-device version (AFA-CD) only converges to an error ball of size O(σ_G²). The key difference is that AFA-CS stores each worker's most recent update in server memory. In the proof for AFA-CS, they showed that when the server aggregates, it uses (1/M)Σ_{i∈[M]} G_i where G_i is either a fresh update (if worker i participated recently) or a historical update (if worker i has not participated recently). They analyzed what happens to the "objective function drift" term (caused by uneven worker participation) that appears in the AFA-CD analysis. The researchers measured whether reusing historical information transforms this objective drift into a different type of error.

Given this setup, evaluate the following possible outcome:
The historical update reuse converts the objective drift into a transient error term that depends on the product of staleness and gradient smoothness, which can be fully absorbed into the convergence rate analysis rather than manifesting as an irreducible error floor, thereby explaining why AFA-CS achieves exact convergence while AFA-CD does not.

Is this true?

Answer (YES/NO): YES